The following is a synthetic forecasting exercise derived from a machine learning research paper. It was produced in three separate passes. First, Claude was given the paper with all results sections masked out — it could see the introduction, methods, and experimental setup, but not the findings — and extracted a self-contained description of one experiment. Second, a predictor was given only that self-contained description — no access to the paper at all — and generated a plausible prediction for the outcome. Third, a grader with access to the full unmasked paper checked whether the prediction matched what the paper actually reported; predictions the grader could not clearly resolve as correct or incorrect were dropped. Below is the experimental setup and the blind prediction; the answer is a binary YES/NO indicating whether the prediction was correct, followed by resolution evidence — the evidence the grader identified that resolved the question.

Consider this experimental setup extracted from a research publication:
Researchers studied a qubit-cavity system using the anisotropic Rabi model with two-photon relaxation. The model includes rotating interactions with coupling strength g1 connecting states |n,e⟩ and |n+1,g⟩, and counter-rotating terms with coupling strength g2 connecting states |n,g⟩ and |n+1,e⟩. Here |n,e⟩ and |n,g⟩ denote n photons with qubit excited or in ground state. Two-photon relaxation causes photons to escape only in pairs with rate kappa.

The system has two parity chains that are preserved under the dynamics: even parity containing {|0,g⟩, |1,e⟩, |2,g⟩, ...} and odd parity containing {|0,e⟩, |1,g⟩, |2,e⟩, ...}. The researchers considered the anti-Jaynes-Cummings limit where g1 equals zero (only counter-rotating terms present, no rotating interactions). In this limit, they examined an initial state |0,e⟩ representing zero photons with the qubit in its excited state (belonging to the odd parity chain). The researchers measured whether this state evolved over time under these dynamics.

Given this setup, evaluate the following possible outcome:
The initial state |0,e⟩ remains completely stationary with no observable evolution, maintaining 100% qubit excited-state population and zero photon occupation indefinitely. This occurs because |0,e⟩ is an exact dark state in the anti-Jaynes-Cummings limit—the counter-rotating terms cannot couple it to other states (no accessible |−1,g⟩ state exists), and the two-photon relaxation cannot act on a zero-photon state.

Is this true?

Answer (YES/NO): YES